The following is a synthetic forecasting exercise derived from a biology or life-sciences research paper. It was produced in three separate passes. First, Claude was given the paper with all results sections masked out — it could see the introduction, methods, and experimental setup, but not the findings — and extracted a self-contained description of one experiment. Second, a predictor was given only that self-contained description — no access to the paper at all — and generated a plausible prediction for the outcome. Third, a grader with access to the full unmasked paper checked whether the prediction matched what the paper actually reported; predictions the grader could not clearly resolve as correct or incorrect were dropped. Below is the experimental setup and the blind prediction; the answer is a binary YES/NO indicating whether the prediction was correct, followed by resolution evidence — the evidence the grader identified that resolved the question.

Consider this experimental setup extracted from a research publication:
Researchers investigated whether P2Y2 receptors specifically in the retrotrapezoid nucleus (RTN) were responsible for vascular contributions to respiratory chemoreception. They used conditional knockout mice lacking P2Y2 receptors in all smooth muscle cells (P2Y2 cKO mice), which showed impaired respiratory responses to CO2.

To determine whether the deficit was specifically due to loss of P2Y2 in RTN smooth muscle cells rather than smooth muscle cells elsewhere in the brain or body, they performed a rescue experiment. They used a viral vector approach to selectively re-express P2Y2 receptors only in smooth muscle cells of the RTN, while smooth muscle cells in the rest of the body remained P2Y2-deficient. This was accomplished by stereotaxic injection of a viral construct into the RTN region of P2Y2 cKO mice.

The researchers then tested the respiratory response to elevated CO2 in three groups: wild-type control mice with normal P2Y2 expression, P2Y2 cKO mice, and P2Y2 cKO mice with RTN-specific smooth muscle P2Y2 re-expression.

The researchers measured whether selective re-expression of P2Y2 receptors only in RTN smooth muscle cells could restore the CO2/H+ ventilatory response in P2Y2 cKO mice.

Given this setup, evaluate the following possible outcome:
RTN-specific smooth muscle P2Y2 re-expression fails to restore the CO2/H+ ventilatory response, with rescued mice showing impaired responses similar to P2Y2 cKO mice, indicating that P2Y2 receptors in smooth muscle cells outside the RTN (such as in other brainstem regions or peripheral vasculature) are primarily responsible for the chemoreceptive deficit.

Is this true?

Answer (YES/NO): NO